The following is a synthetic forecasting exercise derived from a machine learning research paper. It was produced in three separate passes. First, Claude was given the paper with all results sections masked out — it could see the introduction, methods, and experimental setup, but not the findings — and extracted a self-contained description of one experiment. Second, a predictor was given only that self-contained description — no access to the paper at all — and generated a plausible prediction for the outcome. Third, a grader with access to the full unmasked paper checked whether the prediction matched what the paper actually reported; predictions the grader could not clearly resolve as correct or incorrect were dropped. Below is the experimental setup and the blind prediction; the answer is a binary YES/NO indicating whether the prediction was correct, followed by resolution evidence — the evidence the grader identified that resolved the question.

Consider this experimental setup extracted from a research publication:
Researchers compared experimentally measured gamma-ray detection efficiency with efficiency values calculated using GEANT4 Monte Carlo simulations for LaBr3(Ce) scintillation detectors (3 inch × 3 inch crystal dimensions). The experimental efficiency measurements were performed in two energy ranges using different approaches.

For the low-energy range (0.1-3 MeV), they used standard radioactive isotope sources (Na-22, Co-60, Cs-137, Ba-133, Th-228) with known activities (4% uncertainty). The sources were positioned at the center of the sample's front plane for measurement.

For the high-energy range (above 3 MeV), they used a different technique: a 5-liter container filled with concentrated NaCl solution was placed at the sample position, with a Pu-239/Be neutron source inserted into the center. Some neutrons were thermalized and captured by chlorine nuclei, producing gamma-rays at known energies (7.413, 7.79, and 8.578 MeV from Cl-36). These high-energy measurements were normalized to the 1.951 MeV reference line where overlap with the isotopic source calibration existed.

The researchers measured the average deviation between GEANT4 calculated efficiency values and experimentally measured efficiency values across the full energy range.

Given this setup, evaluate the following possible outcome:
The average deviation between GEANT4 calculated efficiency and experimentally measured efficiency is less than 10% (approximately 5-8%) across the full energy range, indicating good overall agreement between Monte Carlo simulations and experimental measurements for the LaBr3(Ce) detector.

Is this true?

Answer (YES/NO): YES